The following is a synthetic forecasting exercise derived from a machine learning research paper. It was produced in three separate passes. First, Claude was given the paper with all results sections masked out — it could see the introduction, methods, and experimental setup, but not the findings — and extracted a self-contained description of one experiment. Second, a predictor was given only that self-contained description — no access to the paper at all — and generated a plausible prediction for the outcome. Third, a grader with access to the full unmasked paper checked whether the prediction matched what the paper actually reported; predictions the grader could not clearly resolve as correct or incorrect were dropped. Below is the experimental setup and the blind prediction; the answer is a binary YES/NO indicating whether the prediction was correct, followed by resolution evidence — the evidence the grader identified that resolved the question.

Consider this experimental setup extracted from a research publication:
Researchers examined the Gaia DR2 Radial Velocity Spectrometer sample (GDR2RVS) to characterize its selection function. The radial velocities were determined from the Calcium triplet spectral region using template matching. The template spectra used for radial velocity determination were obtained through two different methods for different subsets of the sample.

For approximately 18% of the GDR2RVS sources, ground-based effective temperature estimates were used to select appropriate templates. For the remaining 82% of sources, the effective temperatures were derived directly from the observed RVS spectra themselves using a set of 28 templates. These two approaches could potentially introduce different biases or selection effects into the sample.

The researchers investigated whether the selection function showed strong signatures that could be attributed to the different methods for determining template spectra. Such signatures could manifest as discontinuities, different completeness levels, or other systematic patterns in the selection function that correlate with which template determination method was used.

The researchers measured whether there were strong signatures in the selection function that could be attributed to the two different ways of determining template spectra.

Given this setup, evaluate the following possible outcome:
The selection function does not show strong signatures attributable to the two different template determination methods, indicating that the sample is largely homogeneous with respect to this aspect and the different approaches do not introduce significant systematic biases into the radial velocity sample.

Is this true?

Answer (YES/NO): YES